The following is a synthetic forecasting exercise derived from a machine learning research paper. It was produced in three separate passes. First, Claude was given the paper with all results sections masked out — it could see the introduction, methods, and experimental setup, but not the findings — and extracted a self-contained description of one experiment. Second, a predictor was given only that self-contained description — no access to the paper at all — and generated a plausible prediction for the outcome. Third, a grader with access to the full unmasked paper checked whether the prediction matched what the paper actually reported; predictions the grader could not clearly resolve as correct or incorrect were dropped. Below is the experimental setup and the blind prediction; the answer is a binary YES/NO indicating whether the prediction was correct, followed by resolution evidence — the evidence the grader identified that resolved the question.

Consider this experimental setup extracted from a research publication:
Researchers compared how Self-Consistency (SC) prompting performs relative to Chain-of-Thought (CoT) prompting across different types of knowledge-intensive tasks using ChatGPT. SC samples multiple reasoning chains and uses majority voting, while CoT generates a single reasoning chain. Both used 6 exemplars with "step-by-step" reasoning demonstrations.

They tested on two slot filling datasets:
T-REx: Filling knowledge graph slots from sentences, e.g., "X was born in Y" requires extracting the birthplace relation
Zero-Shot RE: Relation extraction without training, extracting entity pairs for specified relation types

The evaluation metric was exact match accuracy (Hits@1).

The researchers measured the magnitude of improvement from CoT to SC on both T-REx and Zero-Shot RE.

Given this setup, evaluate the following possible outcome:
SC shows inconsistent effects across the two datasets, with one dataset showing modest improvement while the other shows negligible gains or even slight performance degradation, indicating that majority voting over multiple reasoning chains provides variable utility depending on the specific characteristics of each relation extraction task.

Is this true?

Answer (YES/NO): NO